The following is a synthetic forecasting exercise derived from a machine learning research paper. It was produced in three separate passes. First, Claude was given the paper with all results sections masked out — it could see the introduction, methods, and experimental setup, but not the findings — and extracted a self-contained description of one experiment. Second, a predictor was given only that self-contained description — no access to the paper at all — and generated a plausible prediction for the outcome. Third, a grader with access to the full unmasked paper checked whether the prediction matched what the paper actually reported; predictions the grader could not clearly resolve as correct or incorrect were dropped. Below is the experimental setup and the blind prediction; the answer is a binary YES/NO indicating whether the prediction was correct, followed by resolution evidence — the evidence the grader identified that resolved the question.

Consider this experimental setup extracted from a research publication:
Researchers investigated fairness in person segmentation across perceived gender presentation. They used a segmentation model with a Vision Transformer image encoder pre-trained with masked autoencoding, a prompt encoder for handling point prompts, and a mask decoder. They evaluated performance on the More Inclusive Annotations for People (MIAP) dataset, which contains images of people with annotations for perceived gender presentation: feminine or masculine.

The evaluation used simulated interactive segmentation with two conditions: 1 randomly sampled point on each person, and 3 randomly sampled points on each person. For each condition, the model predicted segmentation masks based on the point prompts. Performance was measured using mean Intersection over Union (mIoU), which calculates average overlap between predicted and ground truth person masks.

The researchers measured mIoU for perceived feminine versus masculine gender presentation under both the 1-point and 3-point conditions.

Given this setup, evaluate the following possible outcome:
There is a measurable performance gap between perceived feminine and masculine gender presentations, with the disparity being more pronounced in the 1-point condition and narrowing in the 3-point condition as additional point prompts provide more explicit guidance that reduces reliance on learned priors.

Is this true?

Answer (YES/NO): NO